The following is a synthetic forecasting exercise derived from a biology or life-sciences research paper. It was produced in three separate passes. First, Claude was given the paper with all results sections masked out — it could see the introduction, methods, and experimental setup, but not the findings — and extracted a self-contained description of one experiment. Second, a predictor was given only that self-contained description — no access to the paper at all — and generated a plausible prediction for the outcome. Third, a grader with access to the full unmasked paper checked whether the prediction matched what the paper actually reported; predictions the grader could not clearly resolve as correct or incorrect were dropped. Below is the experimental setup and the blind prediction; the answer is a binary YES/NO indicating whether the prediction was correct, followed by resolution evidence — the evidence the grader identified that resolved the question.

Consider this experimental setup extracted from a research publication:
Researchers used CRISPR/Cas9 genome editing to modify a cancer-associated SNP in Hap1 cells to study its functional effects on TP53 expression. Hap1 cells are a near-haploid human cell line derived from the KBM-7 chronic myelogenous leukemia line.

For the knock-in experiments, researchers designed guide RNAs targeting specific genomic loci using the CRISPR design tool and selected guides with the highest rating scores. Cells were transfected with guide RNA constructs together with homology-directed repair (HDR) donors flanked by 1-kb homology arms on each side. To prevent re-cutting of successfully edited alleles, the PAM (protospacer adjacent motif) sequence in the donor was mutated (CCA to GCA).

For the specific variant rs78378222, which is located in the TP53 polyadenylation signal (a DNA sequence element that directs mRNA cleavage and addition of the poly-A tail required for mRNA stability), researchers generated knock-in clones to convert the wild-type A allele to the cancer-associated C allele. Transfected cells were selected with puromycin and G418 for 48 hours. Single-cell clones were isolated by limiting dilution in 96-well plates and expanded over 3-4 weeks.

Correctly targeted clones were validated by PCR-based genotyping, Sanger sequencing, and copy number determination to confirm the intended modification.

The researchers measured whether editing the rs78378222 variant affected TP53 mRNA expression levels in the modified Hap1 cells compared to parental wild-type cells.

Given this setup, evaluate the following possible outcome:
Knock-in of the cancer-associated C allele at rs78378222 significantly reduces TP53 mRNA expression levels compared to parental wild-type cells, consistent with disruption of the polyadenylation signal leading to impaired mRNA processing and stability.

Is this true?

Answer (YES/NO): YES